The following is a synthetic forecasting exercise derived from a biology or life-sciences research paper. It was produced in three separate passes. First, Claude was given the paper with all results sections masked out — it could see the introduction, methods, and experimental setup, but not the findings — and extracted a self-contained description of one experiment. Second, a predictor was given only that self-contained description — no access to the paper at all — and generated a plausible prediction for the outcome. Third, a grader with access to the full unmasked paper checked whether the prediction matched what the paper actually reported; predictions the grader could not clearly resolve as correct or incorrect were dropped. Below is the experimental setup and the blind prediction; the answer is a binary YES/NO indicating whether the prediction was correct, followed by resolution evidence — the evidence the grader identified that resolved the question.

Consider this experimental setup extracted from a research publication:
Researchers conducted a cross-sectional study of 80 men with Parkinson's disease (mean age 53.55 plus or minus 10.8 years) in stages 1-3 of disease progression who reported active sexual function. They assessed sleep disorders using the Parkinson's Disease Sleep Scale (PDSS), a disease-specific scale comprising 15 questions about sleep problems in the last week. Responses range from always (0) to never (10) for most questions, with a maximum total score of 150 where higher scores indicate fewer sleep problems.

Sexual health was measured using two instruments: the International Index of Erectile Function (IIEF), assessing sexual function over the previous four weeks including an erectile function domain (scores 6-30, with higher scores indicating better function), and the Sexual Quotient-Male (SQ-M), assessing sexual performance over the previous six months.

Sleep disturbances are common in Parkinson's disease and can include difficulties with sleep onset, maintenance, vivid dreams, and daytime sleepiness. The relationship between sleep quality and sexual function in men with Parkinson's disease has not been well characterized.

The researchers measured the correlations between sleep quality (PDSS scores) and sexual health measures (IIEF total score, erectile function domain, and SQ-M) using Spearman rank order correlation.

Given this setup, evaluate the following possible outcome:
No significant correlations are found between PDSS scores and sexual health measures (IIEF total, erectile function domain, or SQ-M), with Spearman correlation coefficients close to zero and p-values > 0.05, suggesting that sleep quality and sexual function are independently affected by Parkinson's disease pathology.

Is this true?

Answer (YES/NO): NO